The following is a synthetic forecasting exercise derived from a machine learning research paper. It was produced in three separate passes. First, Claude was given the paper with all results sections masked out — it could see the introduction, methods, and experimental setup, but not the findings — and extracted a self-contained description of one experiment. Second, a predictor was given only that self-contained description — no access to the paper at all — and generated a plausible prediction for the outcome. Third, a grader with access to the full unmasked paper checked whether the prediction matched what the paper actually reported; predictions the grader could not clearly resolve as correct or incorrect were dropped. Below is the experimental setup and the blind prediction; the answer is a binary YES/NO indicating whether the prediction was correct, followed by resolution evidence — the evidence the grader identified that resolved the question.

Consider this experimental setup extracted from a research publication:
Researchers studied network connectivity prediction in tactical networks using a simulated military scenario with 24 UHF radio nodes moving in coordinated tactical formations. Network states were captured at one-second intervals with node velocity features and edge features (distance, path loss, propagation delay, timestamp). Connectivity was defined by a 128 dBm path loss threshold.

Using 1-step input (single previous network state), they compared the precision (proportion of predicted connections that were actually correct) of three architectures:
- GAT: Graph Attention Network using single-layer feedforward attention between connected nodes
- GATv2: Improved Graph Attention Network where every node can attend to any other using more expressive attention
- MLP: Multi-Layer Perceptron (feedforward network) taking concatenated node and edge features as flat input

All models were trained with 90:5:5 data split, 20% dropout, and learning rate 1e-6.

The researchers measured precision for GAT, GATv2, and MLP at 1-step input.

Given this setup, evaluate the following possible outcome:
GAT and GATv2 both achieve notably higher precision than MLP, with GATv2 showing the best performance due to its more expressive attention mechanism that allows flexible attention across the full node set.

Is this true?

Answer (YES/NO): NO